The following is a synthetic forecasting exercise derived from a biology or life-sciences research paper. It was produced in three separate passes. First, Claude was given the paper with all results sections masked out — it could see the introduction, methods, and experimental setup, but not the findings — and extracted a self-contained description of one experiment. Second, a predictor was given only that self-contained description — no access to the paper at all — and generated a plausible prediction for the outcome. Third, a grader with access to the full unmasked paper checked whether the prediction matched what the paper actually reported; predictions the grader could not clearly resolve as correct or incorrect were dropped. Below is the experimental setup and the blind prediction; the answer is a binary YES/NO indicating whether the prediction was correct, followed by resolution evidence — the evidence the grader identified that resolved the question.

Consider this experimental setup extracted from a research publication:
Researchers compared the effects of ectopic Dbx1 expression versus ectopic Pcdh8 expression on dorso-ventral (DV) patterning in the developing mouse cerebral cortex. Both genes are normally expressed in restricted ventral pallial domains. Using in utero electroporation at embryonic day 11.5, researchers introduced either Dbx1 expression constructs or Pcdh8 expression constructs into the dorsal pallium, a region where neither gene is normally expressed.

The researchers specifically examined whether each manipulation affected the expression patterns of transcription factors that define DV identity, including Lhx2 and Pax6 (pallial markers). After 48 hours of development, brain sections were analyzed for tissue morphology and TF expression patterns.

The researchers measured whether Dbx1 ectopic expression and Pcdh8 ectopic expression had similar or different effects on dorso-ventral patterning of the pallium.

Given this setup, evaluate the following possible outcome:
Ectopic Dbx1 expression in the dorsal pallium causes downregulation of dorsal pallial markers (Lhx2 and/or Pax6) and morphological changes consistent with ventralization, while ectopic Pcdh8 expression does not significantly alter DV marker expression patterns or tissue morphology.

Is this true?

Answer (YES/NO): NO